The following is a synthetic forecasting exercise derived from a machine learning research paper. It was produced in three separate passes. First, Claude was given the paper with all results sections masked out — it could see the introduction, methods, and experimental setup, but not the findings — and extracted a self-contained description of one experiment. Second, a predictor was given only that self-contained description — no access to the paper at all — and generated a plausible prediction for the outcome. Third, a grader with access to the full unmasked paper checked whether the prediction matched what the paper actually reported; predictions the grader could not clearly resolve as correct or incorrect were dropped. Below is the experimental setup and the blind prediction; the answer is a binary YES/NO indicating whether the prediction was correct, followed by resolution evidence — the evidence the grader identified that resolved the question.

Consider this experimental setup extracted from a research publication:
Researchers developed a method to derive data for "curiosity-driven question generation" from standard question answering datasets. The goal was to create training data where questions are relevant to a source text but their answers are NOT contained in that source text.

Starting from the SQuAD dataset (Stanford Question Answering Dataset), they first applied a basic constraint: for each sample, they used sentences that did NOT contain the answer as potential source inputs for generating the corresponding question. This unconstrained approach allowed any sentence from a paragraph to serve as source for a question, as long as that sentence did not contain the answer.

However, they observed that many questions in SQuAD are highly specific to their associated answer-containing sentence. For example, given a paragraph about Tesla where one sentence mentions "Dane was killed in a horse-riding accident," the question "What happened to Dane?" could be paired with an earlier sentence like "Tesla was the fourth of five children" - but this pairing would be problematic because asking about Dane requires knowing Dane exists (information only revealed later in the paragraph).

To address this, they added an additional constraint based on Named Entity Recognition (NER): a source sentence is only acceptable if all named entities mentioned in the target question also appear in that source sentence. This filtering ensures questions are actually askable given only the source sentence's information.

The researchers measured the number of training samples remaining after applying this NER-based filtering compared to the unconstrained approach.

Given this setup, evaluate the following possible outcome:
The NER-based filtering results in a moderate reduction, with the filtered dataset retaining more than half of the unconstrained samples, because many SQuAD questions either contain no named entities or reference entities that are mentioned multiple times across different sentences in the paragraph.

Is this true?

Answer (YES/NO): NO